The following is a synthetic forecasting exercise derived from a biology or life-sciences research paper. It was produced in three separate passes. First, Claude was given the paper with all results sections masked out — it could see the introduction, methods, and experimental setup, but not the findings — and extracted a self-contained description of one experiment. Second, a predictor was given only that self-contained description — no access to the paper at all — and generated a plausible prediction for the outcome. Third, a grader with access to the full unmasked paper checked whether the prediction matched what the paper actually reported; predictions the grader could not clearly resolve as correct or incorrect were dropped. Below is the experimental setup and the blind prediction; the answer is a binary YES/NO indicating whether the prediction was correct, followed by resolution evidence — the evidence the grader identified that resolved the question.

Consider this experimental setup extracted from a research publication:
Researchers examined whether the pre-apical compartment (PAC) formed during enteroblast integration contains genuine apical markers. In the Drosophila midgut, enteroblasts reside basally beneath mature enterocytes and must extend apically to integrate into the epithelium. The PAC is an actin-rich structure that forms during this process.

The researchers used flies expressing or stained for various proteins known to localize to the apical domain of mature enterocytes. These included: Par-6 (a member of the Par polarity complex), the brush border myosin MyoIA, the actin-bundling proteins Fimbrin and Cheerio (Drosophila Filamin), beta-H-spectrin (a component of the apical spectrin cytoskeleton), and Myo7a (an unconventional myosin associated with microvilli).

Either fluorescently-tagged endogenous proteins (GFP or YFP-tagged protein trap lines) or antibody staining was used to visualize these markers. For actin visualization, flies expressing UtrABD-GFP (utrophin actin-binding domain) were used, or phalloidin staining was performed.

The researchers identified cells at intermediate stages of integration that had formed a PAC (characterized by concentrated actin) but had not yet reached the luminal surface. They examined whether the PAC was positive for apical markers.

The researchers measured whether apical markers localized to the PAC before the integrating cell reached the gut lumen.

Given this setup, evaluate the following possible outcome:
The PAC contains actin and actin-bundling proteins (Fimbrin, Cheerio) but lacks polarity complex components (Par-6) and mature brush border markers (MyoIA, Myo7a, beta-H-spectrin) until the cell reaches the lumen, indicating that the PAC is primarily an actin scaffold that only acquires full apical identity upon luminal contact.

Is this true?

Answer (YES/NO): NO